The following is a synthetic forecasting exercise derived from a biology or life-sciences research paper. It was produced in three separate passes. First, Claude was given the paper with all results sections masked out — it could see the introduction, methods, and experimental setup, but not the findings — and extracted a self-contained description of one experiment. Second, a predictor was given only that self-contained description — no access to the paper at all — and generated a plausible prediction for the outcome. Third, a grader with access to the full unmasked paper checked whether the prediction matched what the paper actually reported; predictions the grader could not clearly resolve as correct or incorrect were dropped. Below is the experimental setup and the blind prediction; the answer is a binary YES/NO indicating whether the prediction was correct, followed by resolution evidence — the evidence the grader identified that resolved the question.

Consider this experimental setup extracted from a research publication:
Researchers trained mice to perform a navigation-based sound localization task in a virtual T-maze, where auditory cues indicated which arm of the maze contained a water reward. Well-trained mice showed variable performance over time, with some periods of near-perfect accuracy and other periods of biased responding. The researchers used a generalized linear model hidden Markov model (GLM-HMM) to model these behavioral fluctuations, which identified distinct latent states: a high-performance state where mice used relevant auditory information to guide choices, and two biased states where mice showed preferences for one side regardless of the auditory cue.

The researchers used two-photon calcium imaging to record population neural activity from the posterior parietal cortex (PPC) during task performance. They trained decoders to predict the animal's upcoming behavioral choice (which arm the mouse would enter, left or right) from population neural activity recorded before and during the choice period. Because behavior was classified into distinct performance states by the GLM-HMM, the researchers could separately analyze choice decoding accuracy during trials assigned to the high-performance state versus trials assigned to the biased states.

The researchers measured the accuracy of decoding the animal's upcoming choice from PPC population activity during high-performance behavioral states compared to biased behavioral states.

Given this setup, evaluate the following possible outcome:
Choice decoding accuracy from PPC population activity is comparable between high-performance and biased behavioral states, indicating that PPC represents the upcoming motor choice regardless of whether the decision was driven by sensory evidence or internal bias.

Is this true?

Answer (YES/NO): NO